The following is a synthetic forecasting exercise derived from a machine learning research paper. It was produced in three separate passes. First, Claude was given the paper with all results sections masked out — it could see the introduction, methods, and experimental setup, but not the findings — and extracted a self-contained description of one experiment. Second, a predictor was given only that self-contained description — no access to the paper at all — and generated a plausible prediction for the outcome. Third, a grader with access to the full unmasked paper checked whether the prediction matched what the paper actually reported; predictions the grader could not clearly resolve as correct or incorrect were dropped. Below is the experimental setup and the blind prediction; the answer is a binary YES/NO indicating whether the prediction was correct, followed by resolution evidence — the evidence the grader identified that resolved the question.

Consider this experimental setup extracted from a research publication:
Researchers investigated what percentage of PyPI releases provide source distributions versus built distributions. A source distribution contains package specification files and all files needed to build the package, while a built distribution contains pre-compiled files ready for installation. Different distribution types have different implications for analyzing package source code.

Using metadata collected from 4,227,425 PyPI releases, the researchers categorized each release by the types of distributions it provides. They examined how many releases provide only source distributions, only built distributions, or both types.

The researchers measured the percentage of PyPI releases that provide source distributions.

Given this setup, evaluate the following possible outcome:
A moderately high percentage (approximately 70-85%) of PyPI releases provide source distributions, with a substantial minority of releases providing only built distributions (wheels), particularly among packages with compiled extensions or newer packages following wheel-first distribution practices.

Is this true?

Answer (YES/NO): NO